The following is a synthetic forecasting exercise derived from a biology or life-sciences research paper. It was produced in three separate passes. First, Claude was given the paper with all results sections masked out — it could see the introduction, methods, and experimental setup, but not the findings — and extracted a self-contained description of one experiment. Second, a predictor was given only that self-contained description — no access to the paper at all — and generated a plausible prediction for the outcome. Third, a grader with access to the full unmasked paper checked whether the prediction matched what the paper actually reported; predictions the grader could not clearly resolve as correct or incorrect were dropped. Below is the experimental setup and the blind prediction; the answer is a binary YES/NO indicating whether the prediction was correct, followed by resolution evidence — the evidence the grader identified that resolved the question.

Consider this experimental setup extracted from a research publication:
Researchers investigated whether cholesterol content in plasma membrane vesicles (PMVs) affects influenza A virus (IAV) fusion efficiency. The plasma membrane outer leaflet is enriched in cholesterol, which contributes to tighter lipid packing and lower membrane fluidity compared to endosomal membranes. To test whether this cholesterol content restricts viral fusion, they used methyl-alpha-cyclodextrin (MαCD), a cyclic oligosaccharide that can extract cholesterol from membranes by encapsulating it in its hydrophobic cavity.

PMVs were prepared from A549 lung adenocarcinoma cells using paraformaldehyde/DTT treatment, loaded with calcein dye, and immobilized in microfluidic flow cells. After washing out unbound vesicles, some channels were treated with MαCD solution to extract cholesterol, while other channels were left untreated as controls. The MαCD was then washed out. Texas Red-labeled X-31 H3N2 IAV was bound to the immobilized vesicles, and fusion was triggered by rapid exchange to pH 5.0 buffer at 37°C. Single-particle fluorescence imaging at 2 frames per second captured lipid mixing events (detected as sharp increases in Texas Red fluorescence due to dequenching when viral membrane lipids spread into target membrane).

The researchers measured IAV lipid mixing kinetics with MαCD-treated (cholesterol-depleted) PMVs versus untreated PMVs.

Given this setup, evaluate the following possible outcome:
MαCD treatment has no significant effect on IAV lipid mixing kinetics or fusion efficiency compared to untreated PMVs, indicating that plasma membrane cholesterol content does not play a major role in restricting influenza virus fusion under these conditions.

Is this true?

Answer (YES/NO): NO